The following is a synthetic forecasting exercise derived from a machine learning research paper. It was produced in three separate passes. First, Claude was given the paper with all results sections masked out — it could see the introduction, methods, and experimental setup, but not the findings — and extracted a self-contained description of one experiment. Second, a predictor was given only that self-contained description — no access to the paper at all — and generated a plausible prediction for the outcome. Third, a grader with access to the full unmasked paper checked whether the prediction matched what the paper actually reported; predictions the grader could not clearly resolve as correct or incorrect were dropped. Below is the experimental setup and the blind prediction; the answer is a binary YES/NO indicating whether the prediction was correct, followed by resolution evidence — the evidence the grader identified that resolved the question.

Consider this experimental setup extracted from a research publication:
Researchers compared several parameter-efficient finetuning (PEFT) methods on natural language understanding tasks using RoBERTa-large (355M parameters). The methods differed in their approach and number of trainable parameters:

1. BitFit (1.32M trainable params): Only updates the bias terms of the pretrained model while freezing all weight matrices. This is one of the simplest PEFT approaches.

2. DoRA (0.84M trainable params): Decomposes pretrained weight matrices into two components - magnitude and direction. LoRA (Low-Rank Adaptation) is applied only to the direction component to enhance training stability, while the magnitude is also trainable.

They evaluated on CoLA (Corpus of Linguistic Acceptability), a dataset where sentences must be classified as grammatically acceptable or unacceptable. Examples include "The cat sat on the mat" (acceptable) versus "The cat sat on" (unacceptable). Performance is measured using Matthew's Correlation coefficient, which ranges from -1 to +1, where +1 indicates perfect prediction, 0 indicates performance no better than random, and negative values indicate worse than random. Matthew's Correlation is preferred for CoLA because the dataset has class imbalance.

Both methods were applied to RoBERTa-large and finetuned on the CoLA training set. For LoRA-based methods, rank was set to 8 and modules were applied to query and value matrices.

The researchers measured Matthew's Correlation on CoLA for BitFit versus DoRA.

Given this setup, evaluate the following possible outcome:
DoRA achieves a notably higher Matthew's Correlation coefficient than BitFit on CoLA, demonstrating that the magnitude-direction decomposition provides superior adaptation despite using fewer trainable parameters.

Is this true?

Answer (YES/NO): NO